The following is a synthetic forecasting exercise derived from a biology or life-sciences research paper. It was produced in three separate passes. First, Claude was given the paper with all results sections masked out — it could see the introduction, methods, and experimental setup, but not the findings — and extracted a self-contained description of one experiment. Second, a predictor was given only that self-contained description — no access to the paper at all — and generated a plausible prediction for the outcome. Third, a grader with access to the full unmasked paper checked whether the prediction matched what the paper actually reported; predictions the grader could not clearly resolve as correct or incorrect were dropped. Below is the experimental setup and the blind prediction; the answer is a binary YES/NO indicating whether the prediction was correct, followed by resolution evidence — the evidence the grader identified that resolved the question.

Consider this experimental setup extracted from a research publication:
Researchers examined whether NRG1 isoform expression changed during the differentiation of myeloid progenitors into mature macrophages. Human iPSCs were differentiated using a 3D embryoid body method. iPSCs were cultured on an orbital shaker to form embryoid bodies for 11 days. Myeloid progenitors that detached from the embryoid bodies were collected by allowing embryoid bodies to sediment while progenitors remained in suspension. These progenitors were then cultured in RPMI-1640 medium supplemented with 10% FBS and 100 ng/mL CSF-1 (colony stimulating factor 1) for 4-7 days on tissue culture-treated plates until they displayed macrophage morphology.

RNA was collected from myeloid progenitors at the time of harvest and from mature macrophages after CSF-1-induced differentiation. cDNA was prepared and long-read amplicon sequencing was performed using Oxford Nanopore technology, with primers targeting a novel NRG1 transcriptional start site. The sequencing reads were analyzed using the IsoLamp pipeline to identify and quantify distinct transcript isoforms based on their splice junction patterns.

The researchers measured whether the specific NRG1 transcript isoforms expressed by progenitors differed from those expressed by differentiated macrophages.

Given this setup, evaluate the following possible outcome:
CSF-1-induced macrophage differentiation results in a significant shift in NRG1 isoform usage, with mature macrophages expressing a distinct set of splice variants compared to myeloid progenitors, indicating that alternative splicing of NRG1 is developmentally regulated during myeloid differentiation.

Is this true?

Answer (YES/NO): YES